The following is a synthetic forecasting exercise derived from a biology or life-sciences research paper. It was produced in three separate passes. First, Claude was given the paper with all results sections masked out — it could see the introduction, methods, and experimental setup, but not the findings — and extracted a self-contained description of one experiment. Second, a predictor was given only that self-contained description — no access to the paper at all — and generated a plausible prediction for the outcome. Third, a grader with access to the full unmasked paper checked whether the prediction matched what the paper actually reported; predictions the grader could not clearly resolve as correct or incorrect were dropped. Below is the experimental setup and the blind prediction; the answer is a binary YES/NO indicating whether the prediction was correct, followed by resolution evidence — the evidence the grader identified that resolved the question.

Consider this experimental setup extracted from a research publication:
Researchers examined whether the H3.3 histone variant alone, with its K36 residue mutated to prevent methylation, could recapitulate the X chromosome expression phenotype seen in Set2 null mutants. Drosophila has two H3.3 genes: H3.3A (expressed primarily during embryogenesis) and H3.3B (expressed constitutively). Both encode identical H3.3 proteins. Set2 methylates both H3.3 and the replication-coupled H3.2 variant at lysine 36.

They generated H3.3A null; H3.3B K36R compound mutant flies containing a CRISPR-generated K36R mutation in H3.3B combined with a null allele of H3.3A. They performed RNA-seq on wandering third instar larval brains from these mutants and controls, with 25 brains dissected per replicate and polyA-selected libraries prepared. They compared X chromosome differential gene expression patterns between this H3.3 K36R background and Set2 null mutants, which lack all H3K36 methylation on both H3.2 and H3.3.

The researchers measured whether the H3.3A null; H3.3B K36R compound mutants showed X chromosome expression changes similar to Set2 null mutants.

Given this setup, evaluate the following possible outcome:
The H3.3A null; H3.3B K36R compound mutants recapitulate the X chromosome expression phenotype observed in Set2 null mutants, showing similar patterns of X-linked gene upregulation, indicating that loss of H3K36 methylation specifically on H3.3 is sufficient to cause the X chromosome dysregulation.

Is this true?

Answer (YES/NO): NO